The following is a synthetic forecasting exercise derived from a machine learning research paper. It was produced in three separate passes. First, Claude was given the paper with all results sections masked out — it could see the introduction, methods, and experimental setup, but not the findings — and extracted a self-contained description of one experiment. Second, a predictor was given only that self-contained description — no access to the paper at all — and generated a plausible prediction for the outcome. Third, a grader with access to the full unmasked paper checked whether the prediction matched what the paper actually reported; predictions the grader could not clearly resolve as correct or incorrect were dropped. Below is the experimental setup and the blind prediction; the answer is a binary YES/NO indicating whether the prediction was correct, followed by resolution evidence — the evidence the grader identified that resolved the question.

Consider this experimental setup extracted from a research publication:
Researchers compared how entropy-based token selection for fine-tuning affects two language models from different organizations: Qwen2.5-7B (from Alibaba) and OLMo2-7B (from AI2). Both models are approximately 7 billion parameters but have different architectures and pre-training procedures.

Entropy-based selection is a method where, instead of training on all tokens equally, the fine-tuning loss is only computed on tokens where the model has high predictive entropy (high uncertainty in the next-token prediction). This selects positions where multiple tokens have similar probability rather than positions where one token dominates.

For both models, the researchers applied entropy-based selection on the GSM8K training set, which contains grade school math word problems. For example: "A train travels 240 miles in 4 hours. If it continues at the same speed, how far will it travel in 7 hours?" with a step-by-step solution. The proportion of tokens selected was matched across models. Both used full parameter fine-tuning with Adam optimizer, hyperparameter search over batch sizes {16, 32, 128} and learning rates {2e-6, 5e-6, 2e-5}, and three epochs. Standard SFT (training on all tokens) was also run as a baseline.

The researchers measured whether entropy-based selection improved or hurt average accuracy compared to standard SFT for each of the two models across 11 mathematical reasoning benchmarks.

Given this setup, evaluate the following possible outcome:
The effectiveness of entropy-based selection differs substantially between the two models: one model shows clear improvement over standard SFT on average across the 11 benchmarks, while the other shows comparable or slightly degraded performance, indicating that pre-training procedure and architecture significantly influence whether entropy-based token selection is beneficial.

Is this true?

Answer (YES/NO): YES